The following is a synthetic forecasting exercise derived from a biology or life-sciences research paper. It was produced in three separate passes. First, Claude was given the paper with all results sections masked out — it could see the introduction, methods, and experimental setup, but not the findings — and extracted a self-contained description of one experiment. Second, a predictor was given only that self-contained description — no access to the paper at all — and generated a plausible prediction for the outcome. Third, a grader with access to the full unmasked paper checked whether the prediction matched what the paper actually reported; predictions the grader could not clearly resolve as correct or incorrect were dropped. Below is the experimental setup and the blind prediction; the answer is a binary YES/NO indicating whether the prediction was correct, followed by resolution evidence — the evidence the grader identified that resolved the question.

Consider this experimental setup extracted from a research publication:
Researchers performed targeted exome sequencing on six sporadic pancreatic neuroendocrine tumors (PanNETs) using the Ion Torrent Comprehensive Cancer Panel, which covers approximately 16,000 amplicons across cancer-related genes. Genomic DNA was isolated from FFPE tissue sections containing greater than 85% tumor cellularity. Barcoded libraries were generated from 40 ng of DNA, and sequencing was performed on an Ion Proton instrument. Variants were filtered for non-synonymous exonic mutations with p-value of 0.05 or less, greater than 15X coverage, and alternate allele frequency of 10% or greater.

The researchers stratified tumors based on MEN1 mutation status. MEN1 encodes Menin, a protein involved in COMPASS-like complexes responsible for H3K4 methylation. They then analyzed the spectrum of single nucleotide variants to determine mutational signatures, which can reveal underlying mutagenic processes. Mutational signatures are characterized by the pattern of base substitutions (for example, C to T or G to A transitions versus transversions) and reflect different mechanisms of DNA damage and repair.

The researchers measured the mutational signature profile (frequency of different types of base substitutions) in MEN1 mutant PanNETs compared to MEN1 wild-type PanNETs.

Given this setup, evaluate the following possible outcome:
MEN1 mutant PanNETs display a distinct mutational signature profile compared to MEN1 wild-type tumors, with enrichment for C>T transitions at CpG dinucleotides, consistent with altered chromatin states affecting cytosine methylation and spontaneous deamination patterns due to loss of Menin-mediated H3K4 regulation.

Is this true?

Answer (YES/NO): NO